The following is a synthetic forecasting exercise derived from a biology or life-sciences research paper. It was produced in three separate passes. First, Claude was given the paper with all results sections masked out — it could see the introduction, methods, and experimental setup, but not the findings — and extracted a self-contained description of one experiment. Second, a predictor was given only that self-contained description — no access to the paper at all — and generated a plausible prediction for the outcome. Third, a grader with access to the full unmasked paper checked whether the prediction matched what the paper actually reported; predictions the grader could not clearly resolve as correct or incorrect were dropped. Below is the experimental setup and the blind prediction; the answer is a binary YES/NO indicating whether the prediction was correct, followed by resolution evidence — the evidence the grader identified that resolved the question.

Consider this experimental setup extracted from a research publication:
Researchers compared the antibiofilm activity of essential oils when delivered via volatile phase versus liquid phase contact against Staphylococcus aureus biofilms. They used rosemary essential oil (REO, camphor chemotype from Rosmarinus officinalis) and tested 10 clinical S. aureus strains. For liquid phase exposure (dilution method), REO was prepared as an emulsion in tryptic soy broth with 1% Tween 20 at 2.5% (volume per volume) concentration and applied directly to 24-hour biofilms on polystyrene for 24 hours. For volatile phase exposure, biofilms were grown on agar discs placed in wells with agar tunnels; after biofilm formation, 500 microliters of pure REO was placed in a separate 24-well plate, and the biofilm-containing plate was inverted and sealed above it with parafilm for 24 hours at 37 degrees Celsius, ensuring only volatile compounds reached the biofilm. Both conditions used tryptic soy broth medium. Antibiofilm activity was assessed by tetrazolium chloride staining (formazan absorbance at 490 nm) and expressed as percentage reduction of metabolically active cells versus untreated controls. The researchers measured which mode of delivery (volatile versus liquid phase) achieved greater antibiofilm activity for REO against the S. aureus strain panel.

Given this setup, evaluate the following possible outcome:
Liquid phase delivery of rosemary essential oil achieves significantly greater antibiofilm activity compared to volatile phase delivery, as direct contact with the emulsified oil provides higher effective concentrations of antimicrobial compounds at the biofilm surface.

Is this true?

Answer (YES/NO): YES